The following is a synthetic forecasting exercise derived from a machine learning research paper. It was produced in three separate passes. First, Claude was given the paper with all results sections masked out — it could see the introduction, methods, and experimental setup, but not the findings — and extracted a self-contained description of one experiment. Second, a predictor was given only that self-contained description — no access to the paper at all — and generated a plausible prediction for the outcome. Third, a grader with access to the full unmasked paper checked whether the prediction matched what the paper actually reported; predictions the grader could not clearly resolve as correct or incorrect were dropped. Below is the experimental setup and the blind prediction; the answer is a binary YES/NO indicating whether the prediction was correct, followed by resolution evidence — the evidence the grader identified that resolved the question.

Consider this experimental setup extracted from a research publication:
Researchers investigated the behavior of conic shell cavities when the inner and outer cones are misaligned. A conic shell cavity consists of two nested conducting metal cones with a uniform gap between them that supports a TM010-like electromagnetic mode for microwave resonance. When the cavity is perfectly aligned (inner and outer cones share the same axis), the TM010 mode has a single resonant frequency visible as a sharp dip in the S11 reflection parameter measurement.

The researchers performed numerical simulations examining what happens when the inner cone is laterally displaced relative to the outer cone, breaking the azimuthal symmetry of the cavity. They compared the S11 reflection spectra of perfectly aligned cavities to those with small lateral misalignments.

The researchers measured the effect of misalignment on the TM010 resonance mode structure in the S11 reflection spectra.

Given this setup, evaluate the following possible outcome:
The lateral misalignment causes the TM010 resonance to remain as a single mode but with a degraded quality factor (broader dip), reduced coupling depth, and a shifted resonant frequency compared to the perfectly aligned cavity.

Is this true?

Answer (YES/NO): NO